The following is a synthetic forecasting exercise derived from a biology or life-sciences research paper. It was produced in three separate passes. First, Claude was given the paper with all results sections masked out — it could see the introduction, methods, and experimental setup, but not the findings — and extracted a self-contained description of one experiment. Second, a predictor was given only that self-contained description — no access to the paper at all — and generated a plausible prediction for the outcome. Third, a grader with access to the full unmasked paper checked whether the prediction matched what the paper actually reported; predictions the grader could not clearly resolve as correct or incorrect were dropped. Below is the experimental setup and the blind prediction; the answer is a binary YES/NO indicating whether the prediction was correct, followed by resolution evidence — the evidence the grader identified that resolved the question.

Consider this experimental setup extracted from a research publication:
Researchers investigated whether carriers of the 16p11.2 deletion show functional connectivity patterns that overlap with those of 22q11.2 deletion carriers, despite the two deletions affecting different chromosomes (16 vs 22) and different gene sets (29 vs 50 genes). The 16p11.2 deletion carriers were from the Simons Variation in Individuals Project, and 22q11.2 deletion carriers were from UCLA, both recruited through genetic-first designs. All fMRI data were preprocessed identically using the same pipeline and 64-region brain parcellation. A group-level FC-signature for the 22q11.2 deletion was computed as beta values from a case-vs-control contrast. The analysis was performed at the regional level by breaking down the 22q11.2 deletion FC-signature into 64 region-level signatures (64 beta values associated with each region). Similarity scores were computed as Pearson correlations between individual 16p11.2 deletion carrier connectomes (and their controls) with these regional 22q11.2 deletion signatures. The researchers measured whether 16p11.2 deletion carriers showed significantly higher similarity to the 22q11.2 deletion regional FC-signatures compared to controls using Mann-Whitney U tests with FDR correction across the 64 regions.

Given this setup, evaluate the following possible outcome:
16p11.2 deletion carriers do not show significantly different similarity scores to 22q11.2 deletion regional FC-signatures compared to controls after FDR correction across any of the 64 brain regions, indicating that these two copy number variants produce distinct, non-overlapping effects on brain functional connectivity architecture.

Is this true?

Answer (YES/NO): NO